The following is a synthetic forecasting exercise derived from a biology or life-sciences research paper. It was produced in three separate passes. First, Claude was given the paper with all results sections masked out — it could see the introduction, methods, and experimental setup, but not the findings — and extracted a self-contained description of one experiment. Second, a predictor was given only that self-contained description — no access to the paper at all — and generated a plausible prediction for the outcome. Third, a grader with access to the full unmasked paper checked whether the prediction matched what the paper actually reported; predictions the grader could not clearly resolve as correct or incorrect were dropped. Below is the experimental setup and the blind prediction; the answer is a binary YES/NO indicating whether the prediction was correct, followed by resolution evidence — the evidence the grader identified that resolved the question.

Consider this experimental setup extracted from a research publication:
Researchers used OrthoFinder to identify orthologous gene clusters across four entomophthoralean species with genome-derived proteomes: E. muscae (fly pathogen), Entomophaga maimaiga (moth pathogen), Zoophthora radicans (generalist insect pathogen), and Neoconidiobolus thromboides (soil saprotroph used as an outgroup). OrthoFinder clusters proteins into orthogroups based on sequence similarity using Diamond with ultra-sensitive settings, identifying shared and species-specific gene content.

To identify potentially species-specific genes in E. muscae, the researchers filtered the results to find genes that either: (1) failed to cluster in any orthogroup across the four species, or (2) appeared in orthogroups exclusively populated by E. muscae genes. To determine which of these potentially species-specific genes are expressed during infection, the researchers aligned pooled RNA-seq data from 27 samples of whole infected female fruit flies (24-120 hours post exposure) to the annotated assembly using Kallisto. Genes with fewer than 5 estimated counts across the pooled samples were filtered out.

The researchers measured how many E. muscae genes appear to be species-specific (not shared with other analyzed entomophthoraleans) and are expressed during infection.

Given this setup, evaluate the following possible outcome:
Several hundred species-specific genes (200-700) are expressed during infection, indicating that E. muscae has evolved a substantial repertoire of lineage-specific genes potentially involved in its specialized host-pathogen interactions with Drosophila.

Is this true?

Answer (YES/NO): NO